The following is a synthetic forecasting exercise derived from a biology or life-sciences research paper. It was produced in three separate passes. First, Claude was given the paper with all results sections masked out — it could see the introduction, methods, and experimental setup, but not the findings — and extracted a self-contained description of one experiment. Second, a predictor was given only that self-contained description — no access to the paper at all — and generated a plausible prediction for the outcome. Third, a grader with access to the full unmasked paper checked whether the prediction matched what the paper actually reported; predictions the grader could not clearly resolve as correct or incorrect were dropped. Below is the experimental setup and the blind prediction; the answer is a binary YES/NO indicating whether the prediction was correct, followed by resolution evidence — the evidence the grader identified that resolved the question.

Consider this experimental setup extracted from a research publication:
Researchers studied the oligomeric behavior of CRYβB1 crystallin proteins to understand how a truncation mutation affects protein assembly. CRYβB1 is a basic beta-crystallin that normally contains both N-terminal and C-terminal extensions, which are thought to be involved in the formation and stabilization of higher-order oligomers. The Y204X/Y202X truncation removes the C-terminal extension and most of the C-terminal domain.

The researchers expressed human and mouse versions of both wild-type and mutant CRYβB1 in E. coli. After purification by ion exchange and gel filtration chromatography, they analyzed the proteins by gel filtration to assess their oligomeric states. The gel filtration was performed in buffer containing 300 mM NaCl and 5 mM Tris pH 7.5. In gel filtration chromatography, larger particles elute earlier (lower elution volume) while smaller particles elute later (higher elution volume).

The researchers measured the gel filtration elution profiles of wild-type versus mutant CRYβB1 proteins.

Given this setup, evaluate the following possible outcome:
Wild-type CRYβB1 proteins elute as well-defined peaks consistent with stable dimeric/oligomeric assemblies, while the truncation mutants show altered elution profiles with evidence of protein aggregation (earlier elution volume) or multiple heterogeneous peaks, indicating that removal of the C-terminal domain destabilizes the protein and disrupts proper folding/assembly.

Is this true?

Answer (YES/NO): YES